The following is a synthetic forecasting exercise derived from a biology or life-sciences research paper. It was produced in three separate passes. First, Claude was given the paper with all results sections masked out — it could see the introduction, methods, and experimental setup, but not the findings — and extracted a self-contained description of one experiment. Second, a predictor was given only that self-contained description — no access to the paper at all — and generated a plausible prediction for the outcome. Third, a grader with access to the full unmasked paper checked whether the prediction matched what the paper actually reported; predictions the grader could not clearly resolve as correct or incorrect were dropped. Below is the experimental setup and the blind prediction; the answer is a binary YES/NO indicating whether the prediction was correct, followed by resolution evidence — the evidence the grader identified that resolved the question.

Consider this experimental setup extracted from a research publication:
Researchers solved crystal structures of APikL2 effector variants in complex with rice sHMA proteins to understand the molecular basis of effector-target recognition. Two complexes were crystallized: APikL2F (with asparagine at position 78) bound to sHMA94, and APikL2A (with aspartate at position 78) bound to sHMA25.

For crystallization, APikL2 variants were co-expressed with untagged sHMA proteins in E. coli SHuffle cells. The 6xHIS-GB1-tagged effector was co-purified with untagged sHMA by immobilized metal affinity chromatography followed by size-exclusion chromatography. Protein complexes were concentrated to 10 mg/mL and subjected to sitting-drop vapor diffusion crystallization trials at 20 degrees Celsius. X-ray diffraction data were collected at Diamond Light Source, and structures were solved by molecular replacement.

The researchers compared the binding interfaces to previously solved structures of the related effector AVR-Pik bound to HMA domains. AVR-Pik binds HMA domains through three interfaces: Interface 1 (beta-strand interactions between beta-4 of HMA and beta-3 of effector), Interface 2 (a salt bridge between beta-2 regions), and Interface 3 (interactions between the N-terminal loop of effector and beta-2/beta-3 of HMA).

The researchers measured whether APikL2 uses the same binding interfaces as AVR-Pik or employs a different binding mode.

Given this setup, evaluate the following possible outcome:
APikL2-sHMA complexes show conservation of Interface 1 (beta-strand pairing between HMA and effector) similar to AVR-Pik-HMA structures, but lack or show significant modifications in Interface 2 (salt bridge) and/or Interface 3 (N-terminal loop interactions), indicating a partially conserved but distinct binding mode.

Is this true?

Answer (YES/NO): NO